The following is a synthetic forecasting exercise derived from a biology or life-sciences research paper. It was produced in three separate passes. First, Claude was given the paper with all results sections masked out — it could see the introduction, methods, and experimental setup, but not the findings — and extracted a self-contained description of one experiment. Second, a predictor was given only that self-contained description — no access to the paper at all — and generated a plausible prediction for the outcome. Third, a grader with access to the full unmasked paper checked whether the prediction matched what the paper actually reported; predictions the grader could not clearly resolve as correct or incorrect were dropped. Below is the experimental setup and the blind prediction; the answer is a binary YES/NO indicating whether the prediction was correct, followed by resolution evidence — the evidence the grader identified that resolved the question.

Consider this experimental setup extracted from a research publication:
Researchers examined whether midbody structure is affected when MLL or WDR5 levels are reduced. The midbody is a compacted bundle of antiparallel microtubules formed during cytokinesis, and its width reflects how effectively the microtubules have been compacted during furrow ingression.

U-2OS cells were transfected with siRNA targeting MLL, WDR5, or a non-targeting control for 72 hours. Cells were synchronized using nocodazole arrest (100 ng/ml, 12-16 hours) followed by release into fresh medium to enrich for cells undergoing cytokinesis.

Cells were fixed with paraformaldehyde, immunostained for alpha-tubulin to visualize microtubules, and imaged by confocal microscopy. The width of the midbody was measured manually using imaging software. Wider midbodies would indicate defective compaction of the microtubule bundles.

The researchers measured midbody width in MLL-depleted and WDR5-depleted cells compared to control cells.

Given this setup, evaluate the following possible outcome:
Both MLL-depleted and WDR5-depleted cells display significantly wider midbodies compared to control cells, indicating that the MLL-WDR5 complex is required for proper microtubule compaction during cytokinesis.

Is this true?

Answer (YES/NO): YES